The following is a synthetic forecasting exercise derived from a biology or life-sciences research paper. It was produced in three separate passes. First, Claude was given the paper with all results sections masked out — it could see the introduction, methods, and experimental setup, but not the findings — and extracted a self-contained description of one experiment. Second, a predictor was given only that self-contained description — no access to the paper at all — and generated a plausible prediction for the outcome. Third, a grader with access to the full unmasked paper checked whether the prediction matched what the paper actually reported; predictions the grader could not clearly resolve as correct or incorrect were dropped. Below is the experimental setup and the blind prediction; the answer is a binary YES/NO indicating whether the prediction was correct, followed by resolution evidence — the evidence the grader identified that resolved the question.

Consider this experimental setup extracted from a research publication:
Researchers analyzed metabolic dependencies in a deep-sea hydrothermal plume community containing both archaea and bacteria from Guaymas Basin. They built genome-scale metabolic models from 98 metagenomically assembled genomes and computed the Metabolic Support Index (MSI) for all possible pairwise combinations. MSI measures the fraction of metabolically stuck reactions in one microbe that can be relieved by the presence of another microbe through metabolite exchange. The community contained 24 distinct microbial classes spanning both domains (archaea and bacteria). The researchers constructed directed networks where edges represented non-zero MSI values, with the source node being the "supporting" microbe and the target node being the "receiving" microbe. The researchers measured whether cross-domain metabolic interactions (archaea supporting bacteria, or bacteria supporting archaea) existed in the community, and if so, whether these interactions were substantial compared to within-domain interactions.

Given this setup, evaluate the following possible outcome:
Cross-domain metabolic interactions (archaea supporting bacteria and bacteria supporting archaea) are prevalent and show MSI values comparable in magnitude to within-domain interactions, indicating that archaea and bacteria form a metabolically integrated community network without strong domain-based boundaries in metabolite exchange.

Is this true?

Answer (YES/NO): NO